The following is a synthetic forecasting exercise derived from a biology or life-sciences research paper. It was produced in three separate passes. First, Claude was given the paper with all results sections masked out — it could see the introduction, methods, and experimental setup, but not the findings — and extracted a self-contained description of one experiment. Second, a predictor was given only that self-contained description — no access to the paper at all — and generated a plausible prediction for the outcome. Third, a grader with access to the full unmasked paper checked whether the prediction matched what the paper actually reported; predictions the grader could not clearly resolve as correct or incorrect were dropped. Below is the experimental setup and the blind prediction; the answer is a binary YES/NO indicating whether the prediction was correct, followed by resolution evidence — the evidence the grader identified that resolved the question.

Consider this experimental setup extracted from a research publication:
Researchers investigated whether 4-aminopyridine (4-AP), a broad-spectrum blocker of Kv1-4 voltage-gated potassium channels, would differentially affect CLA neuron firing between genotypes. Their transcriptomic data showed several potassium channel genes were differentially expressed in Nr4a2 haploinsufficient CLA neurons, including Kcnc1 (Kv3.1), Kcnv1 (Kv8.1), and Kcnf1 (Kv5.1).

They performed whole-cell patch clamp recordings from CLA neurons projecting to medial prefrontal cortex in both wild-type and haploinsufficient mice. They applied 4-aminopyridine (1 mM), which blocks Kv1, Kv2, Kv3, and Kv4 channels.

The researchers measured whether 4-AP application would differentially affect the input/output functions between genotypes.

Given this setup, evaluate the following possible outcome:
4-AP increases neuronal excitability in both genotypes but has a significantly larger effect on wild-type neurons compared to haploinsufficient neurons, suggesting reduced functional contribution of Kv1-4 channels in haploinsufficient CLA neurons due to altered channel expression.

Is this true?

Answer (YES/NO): NO